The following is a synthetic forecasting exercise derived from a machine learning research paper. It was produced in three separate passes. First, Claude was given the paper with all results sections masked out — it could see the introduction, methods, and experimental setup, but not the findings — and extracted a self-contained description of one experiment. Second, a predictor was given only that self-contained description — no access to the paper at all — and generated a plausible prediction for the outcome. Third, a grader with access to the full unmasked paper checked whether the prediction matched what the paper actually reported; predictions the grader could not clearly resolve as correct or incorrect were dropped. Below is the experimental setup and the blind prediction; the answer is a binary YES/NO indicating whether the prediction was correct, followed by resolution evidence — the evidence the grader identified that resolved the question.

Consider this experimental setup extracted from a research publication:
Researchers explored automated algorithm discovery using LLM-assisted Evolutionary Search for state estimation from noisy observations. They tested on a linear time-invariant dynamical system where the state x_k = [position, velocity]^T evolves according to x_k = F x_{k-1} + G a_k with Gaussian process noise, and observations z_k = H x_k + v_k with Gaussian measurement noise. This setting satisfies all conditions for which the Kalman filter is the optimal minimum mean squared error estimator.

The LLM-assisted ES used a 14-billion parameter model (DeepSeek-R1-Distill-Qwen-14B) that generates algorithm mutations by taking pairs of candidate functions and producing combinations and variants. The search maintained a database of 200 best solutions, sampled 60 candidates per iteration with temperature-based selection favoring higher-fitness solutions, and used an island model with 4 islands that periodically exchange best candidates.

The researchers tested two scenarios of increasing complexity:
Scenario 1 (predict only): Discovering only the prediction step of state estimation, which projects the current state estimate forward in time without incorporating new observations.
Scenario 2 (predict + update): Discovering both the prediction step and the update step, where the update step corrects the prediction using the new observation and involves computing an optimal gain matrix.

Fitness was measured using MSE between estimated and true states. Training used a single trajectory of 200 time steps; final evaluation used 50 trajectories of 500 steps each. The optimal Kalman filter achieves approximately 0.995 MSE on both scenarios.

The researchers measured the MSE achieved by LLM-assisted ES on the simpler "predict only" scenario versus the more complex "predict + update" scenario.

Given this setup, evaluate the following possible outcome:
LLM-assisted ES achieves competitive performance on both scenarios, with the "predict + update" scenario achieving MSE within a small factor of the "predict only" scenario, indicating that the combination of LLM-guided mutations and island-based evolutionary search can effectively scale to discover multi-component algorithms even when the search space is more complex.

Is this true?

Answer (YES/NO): NO